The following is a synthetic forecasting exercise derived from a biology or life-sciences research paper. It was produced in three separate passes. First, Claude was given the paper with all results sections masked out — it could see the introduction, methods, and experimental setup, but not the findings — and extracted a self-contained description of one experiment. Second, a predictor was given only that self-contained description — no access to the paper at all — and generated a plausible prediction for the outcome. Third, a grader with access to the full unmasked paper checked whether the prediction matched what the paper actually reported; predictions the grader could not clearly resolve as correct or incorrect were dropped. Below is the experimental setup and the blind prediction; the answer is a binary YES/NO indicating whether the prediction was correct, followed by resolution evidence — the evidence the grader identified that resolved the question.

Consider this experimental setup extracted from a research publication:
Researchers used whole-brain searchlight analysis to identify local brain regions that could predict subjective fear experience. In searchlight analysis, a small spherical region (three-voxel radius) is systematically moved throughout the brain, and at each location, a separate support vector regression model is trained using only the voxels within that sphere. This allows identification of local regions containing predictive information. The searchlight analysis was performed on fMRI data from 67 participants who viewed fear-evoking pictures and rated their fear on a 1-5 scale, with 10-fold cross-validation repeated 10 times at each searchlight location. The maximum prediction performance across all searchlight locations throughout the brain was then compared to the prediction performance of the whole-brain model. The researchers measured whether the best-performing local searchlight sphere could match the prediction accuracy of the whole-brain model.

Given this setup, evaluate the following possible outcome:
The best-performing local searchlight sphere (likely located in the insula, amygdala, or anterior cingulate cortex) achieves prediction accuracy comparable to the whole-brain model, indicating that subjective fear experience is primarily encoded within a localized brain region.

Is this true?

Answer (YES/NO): NO